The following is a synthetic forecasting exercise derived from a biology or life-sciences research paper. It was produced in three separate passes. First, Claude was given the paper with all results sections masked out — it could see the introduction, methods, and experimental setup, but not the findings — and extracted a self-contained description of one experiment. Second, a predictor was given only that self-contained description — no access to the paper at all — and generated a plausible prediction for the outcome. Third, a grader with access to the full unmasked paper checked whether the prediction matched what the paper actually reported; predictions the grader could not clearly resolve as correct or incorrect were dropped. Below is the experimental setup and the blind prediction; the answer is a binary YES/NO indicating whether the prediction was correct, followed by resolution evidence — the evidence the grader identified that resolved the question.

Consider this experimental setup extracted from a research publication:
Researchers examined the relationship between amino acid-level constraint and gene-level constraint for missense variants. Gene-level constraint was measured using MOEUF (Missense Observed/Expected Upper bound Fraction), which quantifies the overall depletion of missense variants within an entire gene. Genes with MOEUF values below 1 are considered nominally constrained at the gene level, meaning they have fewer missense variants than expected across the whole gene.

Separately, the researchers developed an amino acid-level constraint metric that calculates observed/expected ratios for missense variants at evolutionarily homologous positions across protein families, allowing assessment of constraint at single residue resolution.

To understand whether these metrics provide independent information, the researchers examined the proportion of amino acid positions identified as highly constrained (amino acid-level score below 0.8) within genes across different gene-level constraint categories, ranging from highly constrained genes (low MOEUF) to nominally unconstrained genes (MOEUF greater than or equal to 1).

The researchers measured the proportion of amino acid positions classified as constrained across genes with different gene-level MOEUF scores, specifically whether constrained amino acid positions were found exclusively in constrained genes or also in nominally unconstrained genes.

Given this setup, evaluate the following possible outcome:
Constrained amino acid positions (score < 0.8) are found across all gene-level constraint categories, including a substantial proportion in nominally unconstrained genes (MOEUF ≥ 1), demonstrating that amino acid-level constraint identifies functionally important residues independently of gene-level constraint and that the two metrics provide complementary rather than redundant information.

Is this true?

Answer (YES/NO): YES